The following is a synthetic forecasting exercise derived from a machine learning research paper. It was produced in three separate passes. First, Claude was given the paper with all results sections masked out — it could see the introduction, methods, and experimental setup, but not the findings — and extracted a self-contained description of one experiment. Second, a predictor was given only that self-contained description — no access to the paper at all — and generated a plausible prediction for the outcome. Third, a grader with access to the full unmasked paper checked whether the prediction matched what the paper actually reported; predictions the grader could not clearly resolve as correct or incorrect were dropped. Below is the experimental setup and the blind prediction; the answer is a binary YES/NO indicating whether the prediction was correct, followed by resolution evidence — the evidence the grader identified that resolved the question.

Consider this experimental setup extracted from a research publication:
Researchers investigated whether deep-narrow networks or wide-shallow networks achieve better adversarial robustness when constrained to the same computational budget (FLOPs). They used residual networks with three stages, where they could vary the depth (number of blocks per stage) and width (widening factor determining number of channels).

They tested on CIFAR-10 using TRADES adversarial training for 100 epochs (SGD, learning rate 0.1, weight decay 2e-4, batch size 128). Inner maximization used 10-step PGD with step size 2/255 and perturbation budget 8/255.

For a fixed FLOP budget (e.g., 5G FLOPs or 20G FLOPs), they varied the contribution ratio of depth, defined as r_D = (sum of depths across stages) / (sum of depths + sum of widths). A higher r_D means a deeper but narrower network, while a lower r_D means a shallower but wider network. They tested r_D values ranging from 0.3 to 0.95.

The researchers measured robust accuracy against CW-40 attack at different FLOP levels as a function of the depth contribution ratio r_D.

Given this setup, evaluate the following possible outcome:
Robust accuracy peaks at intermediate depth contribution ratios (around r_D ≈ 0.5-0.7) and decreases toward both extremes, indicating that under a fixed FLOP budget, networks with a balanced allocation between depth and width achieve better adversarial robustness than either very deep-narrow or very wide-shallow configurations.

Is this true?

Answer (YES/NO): NO